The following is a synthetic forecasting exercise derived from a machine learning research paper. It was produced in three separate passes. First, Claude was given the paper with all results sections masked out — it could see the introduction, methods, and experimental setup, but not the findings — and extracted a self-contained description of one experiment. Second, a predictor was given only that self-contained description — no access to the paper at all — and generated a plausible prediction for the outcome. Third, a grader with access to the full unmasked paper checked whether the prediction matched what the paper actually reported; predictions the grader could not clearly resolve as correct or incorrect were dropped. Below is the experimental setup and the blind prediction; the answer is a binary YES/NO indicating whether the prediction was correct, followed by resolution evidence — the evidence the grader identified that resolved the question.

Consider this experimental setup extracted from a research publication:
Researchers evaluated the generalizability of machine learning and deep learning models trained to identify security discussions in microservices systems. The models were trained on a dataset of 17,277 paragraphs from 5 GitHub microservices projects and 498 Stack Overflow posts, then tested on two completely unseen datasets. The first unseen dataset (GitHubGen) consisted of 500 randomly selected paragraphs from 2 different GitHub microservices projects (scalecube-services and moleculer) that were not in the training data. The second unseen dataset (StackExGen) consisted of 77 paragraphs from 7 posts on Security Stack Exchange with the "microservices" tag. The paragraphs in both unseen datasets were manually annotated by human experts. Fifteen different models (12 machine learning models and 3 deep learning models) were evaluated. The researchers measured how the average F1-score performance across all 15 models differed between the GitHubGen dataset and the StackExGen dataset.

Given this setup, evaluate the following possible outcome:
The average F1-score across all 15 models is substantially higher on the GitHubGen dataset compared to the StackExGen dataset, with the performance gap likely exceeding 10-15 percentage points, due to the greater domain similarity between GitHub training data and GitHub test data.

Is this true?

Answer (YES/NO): NO